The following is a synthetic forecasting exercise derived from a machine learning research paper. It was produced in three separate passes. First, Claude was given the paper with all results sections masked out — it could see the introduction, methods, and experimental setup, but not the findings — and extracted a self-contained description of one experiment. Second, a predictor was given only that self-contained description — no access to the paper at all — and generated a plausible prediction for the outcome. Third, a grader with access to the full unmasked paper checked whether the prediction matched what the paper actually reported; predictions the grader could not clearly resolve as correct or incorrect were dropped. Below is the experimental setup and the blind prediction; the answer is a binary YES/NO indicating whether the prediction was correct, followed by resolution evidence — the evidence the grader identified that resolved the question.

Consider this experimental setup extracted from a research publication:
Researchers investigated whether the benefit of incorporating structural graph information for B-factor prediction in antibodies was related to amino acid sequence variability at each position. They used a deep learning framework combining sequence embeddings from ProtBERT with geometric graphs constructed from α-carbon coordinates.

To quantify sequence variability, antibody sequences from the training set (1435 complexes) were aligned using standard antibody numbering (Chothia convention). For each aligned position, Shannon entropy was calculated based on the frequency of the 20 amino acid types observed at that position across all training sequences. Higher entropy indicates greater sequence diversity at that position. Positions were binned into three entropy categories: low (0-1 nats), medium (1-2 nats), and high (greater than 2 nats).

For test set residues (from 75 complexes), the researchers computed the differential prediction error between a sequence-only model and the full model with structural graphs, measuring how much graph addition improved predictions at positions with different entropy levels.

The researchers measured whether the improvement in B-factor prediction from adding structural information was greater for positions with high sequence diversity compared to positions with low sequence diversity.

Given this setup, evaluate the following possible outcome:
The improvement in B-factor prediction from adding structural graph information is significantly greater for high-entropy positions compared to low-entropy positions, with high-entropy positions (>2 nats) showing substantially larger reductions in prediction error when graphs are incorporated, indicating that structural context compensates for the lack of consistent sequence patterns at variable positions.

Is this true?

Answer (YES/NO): YES